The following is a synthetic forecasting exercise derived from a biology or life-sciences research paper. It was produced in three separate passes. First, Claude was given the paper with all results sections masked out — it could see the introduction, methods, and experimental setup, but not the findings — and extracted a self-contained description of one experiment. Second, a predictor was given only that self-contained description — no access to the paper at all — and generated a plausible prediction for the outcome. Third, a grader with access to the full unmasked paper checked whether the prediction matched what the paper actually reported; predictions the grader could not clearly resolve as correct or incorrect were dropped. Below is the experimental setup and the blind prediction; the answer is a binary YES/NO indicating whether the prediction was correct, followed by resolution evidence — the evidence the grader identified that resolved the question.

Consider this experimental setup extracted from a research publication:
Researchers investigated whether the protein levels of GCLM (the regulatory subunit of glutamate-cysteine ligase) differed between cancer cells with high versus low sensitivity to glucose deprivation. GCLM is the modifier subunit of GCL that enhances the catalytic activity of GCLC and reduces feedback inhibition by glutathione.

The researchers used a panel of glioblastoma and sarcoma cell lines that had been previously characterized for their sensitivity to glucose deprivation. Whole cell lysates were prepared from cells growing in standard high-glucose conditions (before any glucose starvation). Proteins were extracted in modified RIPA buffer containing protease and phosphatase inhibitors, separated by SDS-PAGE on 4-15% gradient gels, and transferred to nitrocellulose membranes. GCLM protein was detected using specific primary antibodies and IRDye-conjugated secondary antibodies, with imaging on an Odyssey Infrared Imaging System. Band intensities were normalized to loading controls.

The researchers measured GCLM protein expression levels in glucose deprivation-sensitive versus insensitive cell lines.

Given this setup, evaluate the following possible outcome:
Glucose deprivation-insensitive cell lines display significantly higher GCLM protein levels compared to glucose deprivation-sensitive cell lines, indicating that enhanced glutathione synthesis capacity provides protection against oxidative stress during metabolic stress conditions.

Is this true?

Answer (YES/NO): NO